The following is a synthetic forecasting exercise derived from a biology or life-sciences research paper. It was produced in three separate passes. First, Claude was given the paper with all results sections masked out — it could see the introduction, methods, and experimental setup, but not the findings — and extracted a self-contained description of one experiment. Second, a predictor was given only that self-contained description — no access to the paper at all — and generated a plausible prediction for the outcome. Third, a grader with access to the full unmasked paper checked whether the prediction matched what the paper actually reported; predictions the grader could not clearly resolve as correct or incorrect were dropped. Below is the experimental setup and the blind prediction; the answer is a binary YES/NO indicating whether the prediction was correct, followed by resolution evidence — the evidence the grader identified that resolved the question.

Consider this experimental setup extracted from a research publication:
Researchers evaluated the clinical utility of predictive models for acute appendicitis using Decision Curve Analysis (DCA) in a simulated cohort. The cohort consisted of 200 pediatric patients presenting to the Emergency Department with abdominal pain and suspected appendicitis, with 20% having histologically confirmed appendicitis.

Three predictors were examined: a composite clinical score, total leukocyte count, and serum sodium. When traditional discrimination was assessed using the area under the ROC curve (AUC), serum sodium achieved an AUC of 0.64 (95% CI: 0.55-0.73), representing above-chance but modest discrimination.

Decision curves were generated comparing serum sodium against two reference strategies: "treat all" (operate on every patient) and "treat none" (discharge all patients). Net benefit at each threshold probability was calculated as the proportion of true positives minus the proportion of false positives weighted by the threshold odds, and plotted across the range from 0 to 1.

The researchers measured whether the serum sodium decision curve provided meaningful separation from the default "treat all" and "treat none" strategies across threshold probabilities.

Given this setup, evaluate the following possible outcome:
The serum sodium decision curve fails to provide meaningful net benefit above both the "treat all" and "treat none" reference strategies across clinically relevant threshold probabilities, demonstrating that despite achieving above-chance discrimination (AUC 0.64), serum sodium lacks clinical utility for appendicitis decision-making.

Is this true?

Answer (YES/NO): NO